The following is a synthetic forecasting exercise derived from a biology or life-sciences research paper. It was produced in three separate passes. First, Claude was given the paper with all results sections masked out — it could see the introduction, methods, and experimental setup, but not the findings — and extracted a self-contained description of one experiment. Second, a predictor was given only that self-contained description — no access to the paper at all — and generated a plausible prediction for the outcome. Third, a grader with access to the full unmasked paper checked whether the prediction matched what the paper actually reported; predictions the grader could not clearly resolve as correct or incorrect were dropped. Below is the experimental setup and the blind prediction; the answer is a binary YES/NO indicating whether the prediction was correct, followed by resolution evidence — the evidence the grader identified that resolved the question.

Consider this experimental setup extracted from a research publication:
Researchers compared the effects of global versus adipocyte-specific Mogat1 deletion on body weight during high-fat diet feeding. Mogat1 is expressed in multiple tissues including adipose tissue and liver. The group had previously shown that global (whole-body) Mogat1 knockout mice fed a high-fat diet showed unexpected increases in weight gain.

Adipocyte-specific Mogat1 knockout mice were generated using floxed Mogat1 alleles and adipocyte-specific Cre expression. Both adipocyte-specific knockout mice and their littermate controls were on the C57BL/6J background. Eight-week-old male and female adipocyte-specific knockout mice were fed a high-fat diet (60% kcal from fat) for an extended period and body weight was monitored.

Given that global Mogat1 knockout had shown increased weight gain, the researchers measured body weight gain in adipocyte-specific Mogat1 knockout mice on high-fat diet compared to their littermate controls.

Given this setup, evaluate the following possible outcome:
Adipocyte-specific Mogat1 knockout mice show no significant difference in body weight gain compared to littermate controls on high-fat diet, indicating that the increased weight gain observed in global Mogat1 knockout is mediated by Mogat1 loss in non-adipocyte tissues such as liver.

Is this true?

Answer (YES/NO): YES